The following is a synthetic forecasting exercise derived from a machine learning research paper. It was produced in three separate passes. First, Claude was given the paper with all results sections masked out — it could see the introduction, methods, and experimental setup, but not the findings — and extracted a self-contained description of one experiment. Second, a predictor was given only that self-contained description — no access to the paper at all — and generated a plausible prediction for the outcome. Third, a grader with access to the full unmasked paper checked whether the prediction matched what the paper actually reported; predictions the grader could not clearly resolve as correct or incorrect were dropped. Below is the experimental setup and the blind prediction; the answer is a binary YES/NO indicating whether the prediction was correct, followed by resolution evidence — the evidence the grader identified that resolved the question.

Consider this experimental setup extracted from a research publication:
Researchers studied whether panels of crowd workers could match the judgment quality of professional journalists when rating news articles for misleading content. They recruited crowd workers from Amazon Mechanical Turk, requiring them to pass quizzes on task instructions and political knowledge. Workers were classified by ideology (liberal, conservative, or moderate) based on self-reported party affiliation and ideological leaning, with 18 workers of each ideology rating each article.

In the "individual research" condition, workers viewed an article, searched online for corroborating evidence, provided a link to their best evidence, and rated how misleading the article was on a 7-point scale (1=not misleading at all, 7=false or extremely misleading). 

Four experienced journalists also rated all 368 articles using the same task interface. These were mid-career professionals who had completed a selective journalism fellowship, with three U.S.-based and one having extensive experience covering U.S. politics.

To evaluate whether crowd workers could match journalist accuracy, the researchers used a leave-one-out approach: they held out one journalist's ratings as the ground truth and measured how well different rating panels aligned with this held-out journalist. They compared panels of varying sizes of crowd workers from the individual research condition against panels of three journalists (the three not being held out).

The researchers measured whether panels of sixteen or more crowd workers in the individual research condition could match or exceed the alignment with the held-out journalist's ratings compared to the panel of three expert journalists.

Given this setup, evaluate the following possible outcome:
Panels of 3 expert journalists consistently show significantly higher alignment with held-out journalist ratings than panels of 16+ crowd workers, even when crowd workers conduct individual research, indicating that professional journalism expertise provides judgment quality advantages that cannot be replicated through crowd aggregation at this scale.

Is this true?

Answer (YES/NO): NO